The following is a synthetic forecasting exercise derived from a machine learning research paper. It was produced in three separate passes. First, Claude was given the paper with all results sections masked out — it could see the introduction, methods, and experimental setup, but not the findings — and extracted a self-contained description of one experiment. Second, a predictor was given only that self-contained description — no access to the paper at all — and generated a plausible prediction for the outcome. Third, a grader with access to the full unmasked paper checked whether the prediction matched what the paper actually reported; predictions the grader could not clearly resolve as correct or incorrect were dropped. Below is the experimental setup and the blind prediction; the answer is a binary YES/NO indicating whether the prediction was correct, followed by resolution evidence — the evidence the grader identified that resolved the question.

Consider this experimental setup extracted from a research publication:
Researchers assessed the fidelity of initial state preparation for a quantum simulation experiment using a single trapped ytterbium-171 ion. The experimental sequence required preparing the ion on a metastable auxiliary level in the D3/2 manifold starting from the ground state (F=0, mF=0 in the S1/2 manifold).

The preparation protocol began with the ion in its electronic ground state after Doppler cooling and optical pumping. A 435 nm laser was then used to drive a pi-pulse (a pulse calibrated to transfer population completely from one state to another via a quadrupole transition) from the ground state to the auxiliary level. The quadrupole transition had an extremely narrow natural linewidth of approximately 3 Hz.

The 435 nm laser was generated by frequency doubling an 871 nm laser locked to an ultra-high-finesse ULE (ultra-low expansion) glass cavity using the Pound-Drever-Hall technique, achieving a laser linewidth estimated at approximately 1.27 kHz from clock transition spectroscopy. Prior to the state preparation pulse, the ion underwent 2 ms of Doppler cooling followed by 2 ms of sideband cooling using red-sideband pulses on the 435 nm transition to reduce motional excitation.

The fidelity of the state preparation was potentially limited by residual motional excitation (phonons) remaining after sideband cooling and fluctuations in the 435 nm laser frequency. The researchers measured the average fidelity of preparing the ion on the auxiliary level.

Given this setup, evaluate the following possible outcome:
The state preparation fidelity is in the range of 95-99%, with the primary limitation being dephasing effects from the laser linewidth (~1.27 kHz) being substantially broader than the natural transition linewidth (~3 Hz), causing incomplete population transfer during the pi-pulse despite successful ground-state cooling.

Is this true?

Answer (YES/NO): NO